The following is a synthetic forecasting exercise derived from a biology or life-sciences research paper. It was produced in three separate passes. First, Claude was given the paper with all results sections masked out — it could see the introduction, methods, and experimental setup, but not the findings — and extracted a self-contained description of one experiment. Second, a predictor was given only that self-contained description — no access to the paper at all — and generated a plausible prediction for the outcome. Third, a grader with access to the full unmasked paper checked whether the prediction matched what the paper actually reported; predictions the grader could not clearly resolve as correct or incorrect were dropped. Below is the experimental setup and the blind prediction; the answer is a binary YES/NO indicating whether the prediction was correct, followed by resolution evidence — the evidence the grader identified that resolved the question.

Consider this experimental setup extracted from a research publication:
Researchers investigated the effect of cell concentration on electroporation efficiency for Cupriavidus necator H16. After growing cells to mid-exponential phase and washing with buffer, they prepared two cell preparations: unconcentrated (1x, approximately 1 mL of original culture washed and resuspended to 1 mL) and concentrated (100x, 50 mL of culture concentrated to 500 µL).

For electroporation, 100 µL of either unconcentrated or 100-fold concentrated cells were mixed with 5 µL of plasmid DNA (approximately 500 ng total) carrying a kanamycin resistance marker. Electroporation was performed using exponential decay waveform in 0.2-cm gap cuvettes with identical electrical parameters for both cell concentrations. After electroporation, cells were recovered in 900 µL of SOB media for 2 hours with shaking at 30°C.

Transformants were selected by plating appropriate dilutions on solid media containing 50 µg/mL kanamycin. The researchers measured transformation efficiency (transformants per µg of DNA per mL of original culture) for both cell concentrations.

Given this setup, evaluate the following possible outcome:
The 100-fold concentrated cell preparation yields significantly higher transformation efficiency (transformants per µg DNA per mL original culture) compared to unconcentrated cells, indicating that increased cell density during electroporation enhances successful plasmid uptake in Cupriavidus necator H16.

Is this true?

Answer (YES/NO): YES